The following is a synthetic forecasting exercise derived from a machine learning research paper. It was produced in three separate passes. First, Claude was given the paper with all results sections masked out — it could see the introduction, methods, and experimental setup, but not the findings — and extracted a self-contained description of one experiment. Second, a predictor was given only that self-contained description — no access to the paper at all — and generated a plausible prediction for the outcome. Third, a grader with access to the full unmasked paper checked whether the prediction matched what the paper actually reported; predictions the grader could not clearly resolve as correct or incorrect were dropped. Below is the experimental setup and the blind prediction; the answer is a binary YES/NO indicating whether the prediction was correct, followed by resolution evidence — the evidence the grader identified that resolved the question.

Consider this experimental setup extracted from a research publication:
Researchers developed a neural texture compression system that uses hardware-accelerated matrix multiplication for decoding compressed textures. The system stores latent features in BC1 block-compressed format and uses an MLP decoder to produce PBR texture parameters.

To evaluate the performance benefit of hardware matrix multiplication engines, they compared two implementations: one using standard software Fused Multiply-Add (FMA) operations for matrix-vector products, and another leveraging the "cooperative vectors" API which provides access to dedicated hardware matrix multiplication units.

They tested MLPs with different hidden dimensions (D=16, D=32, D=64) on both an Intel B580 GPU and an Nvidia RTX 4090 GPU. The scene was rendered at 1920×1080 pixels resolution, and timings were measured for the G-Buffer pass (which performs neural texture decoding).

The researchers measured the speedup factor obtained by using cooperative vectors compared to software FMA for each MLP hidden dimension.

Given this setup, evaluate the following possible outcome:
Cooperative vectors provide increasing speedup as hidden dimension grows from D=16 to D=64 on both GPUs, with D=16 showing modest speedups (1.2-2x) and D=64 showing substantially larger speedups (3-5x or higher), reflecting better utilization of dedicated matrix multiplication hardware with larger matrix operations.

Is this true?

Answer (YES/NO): YES